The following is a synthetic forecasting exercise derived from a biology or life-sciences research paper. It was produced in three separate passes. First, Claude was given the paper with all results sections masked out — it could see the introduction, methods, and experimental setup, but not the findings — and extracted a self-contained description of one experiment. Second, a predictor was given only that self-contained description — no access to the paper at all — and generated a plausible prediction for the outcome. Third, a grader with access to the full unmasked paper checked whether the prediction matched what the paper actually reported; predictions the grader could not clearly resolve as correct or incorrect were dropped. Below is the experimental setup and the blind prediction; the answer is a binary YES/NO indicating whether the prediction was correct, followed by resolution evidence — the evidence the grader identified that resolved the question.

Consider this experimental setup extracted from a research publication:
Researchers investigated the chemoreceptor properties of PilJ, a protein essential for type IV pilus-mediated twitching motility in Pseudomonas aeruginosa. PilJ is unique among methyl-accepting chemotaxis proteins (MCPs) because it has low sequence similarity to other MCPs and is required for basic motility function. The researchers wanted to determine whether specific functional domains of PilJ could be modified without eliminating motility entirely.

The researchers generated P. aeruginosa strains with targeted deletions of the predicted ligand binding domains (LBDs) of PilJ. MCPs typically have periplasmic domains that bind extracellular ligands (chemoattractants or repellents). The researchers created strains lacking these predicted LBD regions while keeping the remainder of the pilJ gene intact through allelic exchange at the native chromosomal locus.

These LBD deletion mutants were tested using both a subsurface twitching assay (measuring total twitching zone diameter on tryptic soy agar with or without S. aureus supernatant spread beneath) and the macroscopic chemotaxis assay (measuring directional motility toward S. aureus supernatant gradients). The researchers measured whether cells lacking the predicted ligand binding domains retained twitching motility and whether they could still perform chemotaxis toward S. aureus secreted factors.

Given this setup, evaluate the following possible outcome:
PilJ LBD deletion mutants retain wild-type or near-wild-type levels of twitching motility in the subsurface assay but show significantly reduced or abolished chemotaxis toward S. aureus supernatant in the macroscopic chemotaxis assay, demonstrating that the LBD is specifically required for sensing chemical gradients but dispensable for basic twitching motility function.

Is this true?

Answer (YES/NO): YES